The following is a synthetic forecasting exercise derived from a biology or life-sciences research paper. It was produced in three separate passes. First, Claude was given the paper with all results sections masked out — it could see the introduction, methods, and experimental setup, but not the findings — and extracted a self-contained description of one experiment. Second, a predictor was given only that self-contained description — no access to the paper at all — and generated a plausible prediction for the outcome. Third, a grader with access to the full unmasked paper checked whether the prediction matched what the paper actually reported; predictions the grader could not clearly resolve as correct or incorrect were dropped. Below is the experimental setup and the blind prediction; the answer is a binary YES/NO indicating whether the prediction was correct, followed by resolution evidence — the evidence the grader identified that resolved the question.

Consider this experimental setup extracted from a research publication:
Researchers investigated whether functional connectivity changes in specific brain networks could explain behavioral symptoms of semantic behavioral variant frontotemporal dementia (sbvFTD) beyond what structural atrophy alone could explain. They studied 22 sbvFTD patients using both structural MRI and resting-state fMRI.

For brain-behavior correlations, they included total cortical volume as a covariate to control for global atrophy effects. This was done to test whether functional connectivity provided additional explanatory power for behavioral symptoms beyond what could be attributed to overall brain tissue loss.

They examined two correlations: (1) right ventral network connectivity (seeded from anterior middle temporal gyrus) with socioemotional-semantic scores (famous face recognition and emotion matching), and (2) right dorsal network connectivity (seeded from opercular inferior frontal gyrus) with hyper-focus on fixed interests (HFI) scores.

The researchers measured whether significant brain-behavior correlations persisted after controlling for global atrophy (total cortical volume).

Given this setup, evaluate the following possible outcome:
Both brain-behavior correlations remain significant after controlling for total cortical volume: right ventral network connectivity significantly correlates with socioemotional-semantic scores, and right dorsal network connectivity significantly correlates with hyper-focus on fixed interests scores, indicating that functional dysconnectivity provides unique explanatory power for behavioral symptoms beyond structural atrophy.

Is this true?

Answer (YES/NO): YES